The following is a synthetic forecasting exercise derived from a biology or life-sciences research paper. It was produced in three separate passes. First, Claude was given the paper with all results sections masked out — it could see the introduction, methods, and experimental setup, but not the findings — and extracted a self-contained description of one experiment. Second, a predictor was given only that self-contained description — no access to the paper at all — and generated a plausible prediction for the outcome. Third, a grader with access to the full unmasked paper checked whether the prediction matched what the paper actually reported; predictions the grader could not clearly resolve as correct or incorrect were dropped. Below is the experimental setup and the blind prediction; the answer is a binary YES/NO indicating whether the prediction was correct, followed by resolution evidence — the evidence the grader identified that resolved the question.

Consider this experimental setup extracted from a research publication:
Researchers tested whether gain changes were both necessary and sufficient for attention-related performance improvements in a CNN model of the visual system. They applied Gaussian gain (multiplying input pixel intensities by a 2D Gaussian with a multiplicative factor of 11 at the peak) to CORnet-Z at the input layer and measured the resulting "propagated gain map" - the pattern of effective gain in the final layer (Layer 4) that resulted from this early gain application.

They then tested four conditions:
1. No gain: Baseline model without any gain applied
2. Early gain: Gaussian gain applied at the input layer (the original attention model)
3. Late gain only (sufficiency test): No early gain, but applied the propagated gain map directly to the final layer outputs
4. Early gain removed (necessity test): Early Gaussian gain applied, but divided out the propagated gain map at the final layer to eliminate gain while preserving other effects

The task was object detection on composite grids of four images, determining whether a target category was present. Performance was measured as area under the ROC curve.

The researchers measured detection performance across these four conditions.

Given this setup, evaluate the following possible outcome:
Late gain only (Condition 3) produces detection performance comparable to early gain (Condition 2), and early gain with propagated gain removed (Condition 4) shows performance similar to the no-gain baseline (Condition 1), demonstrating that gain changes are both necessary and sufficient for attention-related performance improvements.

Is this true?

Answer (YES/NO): YES